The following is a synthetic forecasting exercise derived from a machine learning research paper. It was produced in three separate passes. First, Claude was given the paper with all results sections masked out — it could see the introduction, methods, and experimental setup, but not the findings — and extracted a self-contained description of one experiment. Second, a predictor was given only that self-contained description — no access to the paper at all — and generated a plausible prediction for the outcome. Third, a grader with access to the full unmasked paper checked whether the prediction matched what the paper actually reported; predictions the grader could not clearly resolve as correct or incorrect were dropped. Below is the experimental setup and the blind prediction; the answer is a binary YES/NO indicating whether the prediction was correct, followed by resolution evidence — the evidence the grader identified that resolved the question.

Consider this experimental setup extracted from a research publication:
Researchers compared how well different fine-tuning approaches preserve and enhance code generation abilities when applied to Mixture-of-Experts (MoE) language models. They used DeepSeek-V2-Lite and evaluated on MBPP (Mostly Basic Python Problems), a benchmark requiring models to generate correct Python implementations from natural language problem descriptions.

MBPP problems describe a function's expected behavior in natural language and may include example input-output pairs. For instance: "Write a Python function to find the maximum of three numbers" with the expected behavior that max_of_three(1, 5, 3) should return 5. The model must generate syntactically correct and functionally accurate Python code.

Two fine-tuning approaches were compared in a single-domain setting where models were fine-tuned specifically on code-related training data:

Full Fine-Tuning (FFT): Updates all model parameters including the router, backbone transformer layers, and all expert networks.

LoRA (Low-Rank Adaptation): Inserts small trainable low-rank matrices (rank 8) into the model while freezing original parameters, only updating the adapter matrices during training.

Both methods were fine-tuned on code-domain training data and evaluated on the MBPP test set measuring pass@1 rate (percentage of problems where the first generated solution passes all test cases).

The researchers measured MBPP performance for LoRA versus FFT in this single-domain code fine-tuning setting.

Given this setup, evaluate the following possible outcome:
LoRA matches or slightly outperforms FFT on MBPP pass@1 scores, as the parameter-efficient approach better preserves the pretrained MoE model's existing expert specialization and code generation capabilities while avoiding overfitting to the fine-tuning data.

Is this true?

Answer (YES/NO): YES